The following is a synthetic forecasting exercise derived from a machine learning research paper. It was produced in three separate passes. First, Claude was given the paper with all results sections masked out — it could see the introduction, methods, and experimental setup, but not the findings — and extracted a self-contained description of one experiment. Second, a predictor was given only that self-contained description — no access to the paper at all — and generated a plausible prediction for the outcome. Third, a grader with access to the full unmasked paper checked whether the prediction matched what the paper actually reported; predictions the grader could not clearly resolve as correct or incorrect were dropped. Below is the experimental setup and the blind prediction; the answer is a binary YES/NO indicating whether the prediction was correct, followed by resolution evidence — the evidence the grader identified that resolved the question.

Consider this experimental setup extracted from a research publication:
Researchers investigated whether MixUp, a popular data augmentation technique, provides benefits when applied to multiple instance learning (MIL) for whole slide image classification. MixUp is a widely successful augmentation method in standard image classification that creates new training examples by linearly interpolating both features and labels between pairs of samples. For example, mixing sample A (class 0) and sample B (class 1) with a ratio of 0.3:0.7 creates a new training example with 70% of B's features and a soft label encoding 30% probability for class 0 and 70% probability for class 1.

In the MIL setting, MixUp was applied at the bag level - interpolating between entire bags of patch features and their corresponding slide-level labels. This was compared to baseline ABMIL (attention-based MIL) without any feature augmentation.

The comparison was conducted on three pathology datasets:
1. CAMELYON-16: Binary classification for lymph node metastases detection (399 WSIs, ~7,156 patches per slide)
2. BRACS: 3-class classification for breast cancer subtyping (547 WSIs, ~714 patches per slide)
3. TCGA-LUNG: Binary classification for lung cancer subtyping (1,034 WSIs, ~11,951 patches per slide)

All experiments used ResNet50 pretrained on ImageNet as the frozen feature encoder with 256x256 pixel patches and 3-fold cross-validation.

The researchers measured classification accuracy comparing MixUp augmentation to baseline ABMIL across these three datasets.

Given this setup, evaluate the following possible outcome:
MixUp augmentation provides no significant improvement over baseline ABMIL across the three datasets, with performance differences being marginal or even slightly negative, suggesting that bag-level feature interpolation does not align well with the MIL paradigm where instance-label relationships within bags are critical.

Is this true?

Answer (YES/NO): NO